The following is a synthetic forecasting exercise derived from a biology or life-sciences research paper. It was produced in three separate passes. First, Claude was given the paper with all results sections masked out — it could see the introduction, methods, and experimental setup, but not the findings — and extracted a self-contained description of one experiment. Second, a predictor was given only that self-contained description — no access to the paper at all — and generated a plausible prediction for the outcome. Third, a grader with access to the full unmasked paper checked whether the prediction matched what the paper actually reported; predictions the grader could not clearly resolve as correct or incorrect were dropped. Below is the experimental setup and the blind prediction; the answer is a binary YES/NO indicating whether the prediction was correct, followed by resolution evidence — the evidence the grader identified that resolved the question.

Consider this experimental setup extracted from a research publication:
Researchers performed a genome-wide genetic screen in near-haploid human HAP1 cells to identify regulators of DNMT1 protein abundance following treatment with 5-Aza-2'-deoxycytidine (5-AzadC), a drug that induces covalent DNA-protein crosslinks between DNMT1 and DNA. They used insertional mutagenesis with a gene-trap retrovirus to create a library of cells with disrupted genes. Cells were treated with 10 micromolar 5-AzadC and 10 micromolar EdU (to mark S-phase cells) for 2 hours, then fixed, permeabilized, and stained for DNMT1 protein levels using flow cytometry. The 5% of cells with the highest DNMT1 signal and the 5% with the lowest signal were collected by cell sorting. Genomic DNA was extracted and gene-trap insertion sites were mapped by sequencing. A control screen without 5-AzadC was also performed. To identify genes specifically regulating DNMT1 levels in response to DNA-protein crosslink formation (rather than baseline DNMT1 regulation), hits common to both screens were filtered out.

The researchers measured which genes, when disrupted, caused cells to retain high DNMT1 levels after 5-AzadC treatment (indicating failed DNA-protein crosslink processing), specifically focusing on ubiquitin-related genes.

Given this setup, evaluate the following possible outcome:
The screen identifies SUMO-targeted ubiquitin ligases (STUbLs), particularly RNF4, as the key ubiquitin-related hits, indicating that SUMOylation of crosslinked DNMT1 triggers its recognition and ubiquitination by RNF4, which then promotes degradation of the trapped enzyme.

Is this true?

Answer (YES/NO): YES